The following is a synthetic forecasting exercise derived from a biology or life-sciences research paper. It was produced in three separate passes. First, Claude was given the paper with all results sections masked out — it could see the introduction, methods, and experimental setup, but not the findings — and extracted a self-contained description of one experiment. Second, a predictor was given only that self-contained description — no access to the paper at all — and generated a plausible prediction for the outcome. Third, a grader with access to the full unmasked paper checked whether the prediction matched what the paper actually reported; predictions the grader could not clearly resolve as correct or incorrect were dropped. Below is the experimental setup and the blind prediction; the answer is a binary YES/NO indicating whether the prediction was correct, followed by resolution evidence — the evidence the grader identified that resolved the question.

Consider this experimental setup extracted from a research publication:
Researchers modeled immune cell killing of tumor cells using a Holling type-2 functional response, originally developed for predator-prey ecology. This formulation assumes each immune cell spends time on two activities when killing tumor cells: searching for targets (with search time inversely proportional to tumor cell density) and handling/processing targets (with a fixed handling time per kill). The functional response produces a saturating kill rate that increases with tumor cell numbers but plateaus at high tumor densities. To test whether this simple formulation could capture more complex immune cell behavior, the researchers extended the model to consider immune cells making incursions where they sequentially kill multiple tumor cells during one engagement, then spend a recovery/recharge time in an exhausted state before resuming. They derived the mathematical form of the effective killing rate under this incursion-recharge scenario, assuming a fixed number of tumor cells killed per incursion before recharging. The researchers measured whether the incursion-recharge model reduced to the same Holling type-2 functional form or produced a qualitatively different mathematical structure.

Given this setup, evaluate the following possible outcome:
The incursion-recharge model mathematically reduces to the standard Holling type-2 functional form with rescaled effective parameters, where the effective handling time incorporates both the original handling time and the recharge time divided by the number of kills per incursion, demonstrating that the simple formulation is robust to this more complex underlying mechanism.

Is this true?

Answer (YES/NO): YES